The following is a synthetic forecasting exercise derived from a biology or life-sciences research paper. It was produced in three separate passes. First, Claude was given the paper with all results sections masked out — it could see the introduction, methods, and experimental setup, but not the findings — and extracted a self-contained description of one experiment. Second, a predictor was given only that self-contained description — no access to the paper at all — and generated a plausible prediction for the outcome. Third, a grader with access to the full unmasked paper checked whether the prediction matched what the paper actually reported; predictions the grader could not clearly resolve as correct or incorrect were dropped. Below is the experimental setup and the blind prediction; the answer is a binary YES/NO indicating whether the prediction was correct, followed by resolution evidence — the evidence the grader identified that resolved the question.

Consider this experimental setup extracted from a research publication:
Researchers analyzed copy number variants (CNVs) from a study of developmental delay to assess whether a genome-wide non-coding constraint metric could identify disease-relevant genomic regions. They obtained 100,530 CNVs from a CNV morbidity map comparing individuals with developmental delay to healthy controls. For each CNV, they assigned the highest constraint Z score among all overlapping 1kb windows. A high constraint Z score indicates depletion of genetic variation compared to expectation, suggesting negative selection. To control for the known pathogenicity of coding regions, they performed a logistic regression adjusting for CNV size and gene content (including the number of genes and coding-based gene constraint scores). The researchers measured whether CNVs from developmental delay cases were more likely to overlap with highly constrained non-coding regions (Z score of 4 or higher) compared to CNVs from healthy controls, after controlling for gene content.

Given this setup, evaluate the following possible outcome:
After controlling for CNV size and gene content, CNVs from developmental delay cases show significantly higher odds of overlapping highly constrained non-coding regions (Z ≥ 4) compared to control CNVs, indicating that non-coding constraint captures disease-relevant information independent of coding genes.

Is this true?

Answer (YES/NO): YES